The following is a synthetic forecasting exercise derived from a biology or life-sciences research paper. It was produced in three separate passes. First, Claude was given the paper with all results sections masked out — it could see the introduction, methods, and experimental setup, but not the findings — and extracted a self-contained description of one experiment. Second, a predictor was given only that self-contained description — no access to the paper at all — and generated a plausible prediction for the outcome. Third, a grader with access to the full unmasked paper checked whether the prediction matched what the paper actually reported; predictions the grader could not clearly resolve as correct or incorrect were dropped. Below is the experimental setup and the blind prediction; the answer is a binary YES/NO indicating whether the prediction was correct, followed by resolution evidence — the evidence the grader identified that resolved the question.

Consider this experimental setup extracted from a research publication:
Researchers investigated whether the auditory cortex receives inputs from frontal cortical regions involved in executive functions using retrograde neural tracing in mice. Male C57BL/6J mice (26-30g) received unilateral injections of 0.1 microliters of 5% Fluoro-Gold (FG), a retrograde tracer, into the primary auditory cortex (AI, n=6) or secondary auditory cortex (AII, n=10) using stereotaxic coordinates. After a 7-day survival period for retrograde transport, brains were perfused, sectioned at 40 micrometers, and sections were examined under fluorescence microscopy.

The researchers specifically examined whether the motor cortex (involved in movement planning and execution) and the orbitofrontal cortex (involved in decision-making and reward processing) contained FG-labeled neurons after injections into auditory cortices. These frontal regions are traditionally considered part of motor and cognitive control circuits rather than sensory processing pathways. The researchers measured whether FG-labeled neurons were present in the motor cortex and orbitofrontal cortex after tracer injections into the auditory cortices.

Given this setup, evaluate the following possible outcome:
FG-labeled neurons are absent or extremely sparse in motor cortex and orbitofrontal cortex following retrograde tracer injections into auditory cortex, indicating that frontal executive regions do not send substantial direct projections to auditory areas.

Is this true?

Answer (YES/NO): NO